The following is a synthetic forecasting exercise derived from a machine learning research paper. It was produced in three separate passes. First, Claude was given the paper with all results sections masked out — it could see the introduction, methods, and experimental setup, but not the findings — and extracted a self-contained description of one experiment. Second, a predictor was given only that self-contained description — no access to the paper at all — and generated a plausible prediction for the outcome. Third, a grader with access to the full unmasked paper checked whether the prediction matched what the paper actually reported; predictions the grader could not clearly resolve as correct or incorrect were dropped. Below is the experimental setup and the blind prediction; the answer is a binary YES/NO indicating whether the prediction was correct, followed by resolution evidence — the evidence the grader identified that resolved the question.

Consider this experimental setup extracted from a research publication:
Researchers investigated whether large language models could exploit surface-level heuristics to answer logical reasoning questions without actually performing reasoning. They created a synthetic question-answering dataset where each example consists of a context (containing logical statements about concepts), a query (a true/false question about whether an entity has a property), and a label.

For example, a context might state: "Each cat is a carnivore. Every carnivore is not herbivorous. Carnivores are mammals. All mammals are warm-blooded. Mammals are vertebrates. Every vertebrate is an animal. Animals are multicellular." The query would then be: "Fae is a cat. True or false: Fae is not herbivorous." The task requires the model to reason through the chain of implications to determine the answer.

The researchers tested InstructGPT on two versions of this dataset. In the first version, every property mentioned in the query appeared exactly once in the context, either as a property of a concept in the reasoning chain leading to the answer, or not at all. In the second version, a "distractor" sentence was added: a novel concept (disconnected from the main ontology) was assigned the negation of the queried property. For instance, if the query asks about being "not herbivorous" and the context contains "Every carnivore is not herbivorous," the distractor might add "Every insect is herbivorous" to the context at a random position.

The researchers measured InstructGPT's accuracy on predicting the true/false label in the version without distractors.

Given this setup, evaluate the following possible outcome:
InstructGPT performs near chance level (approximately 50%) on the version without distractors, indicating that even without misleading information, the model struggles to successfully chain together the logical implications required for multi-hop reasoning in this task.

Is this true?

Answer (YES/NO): NO